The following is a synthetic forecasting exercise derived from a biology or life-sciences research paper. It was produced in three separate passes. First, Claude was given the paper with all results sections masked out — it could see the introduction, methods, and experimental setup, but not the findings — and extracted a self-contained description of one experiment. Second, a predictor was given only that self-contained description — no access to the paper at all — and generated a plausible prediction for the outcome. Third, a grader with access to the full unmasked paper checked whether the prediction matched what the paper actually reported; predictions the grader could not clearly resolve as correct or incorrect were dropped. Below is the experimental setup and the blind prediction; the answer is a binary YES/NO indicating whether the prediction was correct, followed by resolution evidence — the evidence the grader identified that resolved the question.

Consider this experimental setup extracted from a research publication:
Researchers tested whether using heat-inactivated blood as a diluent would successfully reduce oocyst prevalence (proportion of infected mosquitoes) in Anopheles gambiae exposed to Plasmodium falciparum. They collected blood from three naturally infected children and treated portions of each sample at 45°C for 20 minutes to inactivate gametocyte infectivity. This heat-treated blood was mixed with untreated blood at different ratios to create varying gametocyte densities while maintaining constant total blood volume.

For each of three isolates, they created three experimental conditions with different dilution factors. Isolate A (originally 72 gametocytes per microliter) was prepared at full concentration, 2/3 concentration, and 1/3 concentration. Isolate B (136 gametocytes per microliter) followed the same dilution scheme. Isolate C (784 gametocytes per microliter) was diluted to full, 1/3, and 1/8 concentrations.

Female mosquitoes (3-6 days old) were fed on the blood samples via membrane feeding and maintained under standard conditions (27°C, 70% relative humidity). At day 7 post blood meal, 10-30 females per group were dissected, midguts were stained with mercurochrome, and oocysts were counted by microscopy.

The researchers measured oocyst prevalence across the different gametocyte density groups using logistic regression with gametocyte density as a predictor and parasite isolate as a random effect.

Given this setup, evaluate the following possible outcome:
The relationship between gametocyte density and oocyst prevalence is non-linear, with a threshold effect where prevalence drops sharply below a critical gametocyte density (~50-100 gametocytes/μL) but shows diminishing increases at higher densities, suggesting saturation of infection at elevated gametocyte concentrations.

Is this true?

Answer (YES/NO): NO